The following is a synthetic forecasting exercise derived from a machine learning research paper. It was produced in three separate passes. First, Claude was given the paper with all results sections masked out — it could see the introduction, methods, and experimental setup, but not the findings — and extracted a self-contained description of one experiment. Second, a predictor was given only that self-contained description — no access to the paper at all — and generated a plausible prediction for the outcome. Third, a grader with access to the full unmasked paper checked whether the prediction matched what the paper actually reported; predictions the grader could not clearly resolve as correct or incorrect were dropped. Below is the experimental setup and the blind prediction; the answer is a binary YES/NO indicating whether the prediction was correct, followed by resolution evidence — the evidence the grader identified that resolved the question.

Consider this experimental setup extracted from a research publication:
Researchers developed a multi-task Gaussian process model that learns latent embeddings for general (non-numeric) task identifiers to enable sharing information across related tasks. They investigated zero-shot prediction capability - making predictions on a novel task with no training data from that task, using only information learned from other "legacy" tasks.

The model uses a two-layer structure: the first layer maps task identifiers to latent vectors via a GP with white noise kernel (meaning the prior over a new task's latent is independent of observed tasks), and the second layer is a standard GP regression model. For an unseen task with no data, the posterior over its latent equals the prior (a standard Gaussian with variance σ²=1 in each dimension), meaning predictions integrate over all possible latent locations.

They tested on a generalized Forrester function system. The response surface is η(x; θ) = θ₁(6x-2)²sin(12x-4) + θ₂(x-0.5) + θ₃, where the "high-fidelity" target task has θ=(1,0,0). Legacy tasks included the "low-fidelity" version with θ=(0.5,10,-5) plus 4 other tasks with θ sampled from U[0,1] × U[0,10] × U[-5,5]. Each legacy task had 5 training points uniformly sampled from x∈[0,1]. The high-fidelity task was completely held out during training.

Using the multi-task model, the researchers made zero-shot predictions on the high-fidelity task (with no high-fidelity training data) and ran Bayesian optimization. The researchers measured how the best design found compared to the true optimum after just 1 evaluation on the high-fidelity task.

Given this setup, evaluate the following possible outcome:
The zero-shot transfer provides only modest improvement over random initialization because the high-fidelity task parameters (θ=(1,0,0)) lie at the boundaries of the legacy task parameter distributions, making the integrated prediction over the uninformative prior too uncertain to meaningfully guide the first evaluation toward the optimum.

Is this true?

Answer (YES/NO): NO